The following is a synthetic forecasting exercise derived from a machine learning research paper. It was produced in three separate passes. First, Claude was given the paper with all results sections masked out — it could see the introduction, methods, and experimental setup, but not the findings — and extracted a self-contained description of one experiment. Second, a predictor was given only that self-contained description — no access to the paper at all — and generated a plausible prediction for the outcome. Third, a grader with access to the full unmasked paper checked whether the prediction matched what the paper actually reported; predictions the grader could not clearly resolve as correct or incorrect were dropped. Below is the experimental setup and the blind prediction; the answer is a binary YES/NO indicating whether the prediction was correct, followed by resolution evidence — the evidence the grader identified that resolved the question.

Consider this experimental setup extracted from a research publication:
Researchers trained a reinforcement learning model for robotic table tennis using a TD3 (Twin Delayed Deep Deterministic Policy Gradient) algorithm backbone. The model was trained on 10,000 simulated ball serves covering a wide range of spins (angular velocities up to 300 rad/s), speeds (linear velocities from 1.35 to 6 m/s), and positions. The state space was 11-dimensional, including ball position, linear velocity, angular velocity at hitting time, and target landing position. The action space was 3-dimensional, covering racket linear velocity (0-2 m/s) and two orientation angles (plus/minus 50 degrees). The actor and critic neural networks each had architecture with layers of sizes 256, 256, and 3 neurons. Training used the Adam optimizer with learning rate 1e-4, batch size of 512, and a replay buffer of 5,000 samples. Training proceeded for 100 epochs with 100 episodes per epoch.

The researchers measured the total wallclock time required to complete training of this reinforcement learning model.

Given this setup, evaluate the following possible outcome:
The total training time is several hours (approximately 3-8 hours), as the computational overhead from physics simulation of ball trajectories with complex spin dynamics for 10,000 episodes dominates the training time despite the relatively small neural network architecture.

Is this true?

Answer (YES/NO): NO